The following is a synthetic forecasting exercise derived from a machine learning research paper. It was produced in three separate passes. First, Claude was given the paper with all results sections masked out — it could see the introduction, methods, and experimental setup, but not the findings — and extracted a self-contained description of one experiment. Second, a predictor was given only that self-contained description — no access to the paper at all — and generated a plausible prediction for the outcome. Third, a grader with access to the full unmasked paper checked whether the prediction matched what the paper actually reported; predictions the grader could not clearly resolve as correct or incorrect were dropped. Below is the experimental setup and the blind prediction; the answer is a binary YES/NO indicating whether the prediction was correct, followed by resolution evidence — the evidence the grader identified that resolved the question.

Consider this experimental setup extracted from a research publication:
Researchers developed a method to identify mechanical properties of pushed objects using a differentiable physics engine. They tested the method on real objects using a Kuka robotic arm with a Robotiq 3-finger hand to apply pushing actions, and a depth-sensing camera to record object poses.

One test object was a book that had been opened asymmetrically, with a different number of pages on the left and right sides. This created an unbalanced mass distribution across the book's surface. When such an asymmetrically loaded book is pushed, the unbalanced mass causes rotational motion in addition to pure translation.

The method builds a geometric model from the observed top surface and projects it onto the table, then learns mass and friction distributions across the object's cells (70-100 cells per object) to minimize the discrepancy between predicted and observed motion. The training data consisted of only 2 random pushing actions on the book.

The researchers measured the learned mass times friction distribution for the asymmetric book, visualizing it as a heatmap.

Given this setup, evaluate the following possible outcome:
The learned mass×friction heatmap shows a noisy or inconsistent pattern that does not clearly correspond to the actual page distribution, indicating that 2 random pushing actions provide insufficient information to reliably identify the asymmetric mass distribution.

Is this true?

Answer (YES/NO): NO